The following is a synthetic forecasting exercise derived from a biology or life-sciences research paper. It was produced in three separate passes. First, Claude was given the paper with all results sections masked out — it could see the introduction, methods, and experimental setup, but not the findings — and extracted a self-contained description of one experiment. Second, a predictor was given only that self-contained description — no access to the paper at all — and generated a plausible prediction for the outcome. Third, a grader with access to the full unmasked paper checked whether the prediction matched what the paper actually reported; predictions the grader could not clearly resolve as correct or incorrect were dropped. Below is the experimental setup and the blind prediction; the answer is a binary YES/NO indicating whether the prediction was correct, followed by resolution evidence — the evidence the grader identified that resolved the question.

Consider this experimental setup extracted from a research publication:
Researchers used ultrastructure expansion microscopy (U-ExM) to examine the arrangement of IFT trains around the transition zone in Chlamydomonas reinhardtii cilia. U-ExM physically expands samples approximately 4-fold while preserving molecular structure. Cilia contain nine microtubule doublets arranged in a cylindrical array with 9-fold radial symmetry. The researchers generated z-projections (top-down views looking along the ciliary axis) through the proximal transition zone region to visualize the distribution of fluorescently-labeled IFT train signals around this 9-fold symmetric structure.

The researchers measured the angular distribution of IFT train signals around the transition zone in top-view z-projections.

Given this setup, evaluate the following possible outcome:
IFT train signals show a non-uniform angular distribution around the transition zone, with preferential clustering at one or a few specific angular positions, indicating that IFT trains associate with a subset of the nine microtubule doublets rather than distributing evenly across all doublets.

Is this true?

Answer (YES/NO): NO